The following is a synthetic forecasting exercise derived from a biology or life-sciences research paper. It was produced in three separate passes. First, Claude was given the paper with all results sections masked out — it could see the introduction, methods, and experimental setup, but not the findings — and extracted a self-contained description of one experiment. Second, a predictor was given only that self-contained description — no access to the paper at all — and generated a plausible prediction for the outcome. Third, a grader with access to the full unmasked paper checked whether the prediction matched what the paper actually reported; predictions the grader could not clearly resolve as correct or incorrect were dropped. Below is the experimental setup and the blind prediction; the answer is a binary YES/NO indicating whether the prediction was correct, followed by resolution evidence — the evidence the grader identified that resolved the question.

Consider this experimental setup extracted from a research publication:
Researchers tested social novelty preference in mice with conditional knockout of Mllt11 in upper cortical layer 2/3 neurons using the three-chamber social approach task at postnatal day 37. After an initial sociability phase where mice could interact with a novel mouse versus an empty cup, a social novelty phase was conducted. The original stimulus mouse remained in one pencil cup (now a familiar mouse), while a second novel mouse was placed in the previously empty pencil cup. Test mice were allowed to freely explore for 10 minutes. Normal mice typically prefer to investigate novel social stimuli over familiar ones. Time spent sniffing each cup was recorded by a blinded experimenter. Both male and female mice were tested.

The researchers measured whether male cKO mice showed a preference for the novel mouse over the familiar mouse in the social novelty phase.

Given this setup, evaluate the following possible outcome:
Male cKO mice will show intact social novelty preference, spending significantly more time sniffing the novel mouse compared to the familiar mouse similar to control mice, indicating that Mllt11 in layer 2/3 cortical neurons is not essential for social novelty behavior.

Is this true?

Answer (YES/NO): NO